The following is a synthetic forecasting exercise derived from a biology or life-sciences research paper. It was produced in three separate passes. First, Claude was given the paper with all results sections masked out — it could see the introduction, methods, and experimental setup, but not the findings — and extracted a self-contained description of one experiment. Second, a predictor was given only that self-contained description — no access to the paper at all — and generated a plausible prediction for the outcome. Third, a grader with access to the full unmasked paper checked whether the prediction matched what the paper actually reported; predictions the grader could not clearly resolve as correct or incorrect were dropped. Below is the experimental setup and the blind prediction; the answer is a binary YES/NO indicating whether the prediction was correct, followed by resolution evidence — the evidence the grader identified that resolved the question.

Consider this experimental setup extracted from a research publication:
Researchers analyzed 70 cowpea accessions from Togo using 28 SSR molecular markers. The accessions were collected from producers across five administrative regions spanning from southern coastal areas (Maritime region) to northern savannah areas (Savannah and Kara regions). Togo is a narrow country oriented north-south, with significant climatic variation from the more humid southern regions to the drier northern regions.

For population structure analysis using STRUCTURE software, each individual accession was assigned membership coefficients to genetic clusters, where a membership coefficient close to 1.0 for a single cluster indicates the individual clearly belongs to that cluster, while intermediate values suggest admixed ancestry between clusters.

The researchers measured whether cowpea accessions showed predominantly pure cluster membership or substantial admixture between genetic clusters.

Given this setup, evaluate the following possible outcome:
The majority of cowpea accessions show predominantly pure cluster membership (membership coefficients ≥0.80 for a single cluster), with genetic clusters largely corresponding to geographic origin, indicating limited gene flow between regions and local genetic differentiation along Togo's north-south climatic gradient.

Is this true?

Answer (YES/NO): NO